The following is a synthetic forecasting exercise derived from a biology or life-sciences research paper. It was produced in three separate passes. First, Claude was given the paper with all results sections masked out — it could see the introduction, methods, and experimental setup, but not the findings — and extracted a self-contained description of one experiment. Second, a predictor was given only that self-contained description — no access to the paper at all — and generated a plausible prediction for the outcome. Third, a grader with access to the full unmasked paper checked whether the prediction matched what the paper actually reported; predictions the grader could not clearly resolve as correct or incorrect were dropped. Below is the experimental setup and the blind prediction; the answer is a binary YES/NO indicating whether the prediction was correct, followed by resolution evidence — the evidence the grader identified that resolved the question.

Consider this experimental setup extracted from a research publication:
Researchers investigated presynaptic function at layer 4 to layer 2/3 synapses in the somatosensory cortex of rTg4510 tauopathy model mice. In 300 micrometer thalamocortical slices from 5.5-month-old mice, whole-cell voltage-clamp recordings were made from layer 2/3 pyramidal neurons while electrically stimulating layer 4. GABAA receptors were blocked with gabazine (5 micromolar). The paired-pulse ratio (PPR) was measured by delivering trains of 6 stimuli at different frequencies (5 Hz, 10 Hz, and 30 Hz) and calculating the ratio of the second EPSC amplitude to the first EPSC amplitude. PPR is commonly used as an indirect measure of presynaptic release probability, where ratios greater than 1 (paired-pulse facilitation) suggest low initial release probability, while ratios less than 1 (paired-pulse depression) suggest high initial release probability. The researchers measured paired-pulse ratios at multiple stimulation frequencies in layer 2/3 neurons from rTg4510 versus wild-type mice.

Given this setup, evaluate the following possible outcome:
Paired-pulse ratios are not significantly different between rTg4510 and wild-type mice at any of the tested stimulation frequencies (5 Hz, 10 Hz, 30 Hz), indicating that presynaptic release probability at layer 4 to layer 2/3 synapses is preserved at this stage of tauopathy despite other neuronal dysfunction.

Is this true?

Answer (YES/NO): YES